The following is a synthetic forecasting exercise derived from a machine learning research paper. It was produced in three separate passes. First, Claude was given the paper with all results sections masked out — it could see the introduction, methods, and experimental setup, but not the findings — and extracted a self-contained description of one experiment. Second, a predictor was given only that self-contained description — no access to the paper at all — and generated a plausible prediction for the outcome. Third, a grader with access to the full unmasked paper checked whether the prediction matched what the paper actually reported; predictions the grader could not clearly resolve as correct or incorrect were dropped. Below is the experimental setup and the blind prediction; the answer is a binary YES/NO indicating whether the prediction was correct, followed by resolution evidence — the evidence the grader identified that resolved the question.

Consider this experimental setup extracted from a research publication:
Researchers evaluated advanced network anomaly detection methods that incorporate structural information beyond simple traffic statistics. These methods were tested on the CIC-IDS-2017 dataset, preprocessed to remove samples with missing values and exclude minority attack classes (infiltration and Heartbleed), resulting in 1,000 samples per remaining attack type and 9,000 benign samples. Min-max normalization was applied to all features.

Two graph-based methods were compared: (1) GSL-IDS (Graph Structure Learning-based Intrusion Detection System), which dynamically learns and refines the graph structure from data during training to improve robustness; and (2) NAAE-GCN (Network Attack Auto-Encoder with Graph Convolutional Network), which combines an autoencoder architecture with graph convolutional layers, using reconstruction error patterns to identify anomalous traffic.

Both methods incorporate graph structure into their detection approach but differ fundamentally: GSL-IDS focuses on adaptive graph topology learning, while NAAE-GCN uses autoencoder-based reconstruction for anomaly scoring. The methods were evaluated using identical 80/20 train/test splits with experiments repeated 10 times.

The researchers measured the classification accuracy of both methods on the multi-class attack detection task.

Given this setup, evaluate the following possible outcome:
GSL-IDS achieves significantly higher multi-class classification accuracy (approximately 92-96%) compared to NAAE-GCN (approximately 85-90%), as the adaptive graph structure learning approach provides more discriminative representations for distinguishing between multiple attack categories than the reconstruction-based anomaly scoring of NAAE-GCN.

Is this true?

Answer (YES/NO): NO